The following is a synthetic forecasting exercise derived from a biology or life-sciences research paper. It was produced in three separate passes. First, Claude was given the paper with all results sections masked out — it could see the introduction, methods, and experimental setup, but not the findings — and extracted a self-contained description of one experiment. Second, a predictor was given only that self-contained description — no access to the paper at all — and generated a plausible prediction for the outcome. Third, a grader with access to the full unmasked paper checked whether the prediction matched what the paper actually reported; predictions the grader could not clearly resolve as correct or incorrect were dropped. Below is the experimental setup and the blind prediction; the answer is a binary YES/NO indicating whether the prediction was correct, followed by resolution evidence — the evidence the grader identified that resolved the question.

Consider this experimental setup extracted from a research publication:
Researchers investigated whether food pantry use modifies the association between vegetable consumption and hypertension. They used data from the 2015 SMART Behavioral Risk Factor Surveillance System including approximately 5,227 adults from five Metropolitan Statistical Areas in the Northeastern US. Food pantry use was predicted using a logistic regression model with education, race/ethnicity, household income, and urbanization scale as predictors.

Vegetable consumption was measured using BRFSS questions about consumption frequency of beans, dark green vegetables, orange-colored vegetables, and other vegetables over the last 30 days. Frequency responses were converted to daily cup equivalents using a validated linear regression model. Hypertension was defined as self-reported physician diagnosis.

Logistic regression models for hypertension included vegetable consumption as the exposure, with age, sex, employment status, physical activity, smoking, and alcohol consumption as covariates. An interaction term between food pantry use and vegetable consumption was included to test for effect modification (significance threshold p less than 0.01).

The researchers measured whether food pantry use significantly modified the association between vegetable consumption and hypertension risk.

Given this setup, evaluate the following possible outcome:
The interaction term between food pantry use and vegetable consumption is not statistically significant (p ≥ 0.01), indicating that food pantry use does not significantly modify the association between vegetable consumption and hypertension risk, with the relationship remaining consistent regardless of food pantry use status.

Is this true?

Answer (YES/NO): YES